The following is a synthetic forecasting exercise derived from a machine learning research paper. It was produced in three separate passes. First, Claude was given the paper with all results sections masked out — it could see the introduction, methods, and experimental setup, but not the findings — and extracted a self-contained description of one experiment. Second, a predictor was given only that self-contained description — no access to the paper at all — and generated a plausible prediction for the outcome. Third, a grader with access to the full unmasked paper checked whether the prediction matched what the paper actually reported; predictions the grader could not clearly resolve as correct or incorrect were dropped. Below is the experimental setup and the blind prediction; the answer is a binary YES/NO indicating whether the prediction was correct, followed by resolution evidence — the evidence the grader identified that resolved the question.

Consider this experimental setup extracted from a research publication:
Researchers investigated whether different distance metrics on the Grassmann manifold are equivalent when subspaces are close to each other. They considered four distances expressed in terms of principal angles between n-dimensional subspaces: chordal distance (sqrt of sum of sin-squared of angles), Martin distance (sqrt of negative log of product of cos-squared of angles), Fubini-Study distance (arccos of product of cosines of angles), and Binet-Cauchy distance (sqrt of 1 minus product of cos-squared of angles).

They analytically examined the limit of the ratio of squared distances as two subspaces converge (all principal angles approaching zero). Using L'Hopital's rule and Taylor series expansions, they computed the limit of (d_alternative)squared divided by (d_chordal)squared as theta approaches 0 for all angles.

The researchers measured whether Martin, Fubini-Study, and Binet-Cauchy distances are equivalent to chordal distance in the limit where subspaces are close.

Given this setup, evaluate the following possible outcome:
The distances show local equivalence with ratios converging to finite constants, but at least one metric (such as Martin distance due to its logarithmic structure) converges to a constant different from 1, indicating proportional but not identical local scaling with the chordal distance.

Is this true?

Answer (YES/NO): NO